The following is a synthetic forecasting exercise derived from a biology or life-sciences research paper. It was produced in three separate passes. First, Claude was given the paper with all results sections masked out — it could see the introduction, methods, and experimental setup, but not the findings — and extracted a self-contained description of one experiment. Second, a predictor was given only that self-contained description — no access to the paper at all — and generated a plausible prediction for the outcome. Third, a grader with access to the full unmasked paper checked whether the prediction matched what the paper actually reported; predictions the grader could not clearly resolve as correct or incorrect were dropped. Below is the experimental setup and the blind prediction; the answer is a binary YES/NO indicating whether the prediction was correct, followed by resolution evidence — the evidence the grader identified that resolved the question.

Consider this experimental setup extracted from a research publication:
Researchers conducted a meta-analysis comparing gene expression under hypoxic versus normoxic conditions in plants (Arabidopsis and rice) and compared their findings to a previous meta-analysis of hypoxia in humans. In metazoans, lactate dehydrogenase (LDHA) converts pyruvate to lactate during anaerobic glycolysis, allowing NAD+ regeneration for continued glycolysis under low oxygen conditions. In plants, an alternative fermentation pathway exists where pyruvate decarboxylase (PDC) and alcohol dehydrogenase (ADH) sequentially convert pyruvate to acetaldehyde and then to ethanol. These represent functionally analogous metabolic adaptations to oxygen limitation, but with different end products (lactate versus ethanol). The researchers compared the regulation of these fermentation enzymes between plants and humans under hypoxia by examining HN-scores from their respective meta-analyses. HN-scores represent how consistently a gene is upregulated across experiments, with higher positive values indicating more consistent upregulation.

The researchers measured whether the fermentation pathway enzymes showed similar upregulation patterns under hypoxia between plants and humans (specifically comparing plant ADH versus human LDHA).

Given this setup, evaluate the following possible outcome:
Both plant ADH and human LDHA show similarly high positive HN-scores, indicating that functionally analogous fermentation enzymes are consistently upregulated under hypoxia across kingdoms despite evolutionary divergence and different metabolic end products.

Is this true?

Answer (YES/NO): YES